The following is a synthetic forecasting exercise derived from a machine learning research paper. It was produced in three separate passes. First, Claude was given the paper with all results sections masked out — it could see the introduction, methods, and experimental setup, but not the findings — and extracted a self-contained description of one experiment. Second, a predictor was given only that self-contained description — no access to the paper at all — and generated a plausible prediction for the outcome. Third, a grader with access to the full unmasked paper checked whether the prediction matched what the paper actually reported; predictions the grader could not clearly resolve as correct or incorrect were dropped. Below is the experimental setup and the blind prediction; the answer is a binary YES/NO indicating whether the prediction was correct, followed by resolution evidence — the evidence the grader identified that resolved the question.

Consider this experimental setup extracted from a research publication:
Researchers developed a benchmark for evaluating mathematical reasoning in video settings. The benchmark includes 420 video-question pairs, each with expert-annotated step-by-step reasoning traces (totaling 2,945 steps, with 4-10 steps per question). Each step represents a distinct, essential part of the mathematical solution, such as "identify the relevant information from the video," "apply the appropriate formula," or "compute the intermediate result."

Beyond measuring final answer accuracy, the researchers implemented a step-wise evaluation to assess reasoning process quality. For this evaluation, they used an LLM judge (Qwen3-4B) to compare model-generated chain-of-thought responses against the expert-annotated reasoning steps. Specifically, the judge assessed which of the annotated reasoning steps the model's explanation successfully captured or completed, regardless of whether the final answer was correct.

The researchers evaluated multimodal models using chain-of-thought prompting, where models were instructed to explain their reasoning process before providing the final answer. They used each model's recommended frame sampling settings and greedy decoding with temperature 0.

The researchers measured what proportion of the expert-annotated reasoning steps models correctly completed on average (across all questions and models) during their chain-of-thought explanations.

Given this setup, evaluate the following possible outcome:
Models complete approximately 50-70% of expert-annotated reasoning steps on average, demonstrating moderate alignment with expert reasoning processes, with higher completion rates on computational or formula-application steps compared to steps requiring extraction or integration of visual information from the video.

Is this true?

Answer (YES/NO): NO